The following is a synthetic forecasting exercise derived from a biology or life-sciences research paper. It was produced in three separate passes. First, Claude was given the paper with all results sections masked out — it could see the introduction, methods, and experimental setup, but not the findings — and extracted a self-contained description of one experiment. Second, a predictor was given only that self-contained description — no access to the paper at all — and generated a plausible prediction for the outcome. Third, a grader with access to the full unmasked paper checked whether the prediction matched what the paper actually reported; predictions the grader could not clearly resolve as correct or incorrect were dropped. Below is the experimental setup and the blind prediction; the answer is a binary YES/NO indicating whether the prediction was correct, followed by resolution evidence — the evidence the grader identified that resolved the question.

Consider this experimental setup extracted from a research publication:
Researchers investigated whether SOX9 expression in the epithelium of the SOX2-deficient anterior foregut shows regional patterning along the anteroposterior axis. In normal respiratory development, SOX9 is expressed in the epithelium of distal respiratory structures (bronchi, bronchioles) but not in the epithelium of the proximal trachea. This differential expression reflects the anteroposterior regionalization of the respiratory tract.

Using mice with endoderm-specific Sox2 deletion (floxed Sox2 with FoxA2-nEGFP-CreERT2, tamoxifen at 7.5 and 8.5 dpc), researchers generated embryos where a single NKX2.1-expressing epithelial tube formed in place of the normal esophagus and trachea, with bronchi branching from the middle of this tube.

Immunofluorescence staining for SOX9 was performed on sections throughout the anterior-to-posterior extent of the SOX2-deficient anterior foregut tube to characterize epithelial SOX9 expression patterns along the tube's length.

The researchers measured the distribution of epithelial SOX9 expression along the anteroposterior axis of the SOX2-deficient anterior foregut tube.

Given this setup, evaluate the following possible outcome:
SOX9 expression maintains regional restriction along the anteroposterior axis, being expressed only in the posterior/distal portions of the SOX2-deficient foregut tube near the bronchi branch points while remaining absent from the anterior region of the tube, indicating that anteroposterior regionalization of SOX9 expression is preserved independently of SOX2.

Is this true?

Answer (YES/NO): NO